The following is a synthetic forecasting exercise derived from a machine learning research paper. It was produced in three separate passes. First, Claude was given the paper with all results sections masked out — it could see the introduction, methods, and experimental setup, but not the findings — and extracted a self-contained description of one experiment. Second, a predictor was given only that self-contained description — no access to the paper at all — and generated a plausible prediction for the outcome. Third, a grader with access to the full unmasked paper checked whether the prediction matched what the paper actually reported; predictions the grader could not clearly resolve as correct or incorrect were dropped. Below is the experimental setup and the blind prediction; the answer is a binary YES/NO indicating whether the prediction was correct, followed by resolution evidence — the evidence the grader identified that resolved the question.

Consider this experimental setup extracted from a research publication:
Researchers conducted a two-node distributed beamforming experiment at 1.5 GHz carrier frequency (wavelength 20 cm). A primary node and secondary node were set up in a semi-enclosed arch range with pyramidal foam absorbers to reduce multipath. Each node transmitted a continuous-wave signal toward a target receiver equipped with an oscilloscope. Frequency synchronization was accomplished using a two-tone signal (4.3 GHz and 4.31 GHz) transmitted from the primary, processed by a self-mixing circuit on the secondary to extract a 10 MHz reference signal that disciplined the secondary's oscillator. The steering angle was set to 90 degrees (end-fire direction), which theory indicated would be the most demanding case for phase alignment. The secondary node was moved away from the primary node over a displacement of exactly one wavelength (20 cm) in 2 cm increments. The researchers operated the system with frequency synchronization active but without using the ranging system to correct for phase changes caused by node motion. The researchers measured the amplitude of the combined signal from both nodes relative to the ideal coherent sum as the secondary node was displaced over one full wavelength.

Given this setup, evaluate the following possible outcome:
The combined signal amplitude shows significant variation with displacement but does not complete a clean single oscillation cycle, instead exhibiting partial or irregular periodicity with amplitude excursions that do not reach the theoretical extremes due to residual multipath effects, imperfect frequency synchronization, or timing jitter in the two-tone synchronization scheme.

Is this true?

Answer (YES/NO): NO